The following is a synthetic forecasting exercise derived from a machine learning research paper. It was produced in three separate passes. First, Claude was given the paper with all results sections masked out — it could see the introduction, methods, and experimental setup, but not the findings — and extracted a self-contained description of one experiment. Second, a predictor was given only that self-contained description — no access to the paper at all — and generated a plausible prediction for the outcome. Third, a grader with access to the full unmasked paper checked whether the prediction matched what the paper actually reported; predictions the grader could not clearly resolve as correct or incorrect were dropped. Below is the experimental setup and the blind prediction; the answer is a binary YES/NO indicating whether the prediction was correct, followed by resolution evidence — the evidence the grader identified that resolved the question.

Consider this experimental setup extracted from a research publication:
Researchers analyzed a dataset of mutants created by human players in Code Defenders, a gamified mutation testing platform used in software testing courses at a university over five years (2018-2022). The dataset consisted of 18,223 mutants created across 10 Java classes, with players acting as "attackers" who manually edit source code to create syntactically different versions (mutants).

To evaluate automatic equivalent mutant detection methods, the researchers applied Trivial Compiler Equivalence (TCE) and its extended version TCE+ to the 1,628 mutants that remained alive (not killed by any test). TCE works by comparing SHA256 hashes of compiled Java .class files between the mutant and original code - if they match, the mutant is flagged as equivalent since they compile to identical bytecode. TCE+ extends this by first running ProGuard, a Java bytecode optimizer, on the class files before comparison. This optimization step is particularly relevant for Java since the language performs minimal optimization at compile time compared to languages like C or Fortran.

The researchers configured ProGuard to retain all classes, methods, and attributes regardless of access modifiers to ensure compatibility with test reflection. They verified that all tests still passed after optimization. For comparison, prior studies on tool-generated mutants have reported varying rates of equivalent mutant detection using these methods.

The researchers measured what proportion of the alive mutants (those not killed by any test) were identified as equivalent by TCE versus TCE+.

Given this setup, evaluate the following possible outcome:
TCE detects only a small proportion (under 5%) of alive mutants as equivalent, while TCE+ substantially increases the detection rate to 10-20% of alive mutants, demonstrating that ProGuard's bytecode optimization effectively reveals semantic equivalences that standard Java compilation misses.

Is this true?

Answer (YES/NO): NO